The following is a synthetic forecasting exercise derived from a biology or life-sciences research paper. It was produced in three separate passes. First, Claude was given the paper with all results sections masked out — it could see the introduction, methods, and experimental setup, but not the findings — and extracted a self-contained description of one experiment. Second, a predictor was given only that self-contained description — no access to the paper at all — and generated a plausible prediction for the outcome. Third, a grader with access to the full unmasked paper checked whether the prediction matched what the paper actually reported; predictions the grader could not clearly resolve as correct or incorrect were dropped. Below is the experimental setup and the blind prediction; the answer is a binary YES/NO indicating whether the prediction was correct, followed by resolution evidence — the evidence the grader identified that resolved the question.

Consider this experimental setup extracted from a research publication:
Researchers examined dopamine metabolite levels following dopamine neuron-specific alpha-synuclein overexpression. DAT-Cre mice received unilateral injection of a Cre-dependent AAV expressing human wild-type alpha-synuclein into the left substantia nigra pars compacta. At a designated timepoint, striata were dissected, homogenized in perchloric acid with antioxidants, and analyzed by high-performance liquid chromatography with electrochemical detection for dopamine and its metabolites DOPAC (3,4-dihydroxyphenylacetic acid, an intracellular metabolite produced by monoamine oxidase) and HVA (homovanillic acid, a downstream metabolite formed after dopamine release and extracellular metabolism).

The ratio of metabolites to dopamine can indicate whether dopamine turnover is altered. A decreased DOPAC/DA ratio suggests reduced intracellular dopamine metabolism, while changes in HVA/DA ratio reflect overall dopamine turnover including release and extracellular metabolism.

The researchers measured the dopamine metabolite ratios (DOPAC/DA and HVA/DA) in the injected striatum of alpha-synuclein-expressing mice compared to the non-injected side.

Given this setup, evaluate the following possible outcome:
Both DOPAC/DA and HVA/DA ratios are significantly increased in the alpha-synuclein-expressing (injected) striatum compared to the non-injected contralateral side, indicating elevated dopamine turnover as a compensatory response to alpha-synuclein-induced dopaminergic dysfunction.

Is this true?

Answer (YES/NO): NO